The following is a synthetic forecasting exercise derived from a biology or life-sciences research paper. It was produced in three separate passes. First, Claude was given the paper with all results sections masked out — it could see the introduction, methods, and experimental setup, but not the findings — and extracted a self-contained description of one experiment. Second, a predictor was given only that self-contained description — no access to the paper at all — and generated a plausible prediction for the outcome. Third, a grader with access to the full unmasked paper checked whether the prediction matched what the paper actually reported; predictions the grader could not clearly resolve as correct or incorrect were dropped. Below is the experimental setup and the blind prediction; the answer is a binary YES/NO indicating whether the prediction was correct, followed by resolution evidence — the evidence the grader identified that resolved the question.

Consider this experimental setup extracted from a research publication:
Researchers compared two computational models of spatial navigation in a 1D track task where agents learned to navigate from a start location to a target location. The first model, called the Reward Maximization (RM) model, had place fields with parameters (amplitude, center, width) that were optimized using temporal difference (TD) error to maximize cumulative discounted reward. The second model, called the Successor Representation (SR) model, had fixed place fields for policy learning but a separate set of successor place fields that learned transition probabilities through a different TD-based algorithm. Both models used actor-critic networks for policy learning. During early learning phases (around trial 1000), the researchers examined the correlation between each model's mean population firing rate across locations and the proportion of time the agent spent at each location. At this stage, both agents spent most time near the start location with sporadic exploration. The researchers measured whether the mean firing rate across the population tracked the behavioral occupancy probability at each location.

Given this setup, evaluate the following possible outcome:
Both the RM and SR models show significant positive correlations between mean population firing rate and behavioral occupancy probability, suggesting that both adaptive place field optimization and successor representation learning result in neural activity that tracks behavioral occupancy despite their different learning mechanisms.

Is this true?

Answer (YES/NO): NO